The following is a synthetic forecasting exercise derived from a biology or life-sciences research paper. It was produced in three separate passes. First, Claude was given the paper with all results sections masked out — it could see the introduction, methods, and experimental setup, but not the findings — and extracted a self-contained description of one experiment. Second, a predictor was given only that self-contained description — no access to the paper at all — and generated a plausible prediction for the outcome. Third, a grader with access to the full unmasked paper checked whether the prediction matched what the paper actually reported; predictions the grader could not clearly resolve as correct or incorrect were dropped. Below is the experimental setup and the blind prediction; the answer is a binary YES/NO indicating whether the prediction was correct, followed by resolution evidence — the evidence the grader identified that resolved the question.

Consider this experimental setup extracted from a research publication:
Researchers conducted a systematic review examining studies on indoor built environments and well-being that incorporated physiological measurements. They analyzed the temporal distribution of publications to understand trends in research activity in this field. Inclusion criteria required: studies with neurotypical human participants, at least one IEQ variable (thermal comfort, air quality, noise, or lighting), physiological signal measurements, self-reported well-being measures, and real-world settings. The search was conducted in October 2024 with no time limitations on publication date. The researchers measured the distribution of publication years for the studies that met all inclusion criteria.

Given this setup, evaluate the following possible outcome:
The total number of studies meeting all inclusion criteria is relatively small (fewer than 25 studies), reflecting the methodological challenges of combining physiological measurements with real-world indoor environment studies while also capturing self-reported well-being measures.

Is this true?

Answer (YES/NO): YES